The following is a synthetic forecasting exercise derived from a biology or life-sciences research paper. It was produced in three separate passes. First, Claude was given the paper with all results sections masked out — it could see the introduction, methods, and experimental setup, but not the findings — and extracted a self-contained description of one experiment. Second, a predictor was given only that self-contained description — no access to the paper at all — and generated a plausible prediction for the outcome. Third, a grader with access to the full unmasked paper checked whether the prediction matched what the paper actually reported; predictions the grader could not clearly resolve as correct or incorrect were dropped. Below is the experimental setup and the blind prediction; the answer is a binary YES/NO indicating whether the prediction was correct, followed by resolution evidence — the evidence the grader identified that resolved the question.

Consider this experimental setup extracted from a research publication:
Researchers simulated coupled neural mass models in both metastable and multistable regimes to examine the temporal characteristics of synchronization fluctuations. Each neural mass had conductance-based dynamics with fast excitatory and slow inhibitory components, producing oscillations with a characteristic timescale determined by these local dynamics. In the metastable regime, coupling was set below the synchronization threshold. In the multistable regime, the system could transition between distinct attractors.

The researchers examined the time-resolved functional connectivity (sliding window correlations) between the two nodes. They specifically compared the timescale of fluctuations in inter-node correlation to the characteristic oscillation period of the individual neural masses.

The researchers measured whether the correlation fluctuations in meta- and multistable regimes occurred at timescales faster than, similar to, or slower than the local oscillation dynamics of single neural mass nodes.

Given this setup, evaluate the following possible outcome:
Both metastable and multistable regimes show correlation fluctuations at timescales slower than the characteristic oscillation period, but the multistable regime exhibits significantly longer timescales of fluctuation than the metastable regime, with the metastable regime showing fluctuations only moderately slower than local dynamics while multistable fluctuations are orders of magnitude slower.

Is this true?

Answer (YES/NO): NO